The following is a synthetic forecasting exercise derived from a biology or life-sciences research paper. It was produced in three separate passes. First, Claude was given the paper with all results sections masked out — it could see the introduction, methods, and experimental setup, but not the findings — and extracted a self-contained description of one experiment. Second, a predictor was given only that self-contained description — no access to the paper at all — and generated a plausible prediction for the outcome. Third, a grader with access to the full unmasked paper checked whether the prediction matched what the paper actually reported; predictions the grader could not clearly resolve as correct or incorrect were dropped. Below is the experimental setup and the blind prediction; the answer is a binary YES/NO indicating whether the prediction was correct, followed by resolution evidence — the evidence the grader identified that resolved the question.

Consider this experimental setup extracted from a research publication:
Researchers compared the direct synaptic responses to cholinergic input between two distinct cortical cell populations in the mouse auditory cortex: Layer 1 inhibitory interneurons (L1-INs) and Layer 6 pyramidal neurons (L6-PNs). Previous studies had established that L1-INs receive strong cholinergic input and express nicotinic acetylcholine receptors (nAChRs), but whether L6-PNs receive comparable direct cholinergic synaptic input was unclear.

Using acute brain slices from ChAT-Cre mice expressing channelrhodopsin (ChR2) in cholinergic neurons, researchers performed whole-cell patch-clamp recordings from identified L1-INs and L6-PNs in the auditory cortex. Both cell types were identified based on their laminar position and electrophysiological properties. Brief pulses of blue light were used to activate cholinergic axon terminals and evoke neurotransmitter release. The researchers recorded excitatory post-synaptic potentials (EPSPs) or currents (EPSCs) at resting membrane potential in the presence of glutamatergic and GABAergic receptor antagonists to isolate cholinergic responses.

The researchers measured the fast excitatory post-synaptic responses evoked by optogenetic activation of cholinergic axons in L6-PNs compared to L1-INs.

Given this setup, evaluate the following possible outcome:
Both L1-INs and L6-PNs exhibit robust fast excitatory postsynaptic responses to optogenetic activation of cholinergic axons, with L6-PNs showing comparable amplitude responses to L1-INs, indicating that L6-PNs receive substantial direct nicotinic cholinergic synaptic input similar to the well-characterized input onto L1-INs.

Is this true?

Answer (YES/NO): NO